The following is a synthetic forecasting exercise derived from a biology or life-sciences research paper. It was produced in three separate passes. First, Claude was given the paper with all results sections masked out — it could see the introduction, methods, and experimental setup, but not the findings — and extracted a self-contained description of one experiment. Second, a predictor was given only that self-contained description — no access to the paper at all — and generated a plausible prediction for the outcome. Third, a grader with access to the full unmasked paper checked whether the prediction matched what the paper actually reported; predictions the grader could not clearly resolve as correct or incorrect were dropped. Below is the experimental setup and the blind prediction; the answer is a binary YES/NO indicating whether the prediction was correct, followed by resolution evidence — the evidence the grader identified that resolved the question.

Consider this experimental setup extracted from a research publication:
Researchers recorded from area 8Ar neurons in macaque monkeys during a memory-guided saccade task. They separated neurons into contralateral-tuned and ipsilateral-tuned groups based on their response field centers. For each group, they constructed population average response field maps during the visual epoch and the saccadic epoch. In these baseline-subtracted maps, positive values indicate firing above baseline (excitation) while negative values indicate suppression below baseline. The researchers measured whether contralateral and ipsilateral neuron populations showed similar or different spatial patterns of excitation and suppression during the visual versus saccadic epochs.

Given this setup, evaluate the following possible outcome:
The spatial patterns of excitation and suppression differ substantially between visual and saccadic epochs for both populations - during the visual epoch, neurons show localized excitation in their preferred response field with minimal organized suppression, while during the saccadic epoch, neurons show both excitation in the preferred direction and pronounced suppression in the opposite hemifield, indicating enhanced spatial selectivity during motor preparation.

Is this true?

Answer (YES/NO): NO